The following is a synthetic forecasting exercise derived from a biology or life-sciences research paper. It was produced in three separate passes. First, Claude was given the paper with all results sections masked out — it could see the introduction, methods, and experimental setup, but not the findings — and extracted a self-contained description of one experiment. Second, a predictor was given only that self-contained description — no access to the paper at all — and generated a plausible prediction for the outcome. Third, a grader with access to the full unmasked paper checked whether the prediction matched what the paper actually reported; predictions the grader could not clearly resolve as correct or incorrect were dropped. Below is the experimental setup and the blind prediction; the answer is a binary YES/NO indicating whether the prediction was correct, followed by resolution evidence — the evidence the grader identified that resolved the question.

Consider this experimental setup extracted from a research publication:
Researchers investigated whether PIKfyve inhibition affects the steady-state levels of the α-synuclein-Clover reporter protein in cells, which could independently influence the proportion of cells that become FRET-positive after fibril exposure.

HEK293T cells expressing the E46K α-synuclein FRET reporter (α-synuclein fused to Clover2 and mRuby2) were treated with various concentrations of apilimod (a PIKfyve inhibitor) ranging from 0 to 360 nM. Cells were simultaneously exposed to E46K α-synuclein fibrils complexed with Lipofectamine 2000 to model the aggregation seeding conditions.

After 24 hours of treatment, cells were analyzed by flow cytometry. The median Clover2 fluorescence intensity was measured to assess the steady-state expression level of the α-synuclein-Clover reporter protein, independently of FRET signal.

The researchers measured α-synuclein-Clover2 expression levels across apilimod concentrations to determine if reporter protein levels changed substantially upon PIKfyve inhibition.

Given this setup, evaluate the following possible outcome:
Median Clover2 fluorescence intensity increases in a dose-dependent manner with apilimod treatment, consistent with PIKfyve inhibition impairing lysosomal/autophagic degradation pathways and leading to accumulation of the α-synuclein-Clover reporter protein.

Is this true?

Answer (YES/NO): NO